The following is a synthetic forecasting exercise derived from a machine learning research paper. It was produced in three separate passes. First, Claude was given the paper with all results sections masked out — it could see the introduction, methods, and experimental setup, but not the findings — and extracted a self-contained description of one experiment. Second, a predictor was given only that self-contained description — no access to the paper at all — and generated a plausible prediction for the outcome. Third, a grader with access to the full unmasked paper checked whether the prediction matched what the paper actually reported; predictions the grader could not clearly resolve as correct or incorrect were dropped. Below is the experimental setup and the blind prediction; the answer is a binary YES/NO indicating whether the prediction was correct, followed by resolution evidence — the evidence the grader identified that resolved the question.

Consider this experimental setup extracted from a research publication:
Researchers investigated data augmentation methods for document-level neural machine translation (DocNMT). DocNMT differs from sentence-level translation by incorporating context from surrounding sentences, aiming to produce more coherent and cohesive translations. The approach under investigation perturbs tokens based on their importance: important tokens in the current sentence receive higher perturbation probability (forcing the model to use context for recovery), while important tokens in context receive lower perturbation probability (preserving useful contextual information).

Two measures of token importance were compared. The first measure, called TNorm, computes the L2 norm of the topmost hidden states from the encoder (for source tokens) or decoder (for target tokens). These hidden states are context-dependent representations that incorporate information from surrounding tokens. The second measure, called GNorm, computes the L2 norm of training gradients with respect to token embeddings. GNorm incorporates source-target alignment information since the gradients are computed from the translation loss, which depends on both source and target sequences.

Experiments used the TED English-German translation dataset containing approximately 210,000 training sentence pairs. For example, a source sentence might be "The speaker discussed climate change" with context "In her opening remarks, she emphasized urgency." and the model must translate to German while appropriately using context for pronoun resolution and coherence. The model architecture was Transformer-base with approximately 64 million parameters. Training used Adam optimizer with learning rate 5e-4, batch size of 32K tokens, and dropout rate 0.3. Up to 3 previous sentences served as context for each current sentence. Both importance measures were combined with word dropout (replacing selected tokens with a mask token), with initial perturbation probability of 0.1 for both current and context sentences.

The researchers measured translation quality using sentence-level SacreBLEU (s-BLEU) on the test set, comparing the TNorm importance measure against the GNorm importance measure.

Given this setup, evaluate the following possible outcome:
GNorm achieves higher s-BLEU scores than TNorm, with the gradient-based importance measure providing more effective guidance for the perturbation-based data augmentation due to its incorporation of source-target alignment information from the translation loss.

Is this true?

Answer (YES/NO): YES